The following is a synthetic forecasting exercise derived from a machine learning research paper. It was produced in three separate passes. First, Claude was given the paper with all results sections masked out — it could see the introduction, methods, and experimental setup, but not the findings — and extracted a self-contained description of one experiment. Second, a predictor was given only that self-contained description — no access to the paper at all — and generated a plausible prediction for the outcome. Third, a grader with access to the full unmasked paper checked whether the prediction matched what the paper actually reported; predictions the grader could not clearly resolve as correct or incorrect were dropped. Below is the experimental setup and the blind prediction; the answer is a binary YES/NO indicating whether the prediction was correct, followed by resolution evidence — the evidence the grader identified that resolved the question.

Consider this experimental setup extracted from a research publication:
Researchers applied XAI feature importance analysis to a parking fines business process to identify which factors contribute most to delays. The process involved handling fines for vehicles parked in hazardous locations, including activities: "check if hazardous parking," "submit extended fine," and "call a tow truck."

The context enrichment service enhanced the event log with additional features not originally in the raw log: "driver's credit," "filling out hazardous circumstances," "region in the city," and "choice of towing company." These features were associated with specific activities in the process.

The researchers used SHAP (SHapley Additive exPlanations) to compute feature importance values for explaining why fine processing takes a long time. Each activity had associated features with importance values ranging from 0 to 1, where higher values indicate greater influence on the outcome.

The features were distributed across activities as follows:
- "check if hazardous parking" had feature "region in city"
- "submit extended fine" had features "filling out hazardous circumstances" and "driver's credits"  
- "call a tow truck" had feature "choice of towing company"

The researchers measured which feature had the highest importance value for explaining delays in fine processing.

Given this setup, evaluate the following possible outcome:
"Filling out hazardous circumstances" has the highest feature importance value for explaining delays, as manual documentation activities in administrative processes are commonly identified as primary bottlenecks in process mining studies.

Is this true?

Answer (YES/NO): YES